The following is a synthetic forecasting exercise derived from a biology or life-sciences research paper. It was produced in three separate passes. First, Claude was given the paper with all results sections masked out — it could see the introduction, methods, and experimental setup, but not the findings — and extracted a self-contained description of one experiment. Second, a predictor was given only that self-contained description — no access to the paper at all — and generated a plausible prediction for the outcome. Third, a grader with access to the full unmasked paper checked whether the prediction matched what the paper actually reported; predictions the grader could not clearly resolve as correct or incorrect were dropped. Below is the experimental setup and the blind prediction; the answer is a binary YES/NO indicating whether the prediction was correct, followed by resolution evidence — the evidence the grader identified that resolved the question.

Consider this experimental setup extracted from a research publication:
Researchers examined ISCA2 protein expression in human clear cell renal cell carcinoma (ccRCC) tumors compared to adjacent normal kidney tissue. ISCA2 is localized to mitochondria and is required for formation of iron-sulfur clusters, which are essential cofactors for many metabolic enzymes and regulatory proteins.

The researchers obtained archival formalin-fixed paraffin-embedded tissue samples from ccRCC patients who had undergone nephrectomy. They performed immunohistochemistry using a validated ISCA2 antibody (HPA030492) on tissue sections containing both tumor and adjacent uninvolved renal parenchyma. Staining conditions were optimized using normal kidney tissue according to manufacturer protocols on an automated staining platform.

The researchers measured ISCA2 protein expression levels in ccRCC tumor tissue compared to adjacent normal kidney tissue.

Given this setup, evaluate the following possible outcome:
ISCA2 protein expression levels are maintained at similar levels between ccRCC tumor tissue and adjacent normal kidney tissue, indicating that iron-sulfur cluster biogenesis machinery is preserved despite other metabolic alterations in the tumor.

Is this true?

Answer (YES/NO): NO